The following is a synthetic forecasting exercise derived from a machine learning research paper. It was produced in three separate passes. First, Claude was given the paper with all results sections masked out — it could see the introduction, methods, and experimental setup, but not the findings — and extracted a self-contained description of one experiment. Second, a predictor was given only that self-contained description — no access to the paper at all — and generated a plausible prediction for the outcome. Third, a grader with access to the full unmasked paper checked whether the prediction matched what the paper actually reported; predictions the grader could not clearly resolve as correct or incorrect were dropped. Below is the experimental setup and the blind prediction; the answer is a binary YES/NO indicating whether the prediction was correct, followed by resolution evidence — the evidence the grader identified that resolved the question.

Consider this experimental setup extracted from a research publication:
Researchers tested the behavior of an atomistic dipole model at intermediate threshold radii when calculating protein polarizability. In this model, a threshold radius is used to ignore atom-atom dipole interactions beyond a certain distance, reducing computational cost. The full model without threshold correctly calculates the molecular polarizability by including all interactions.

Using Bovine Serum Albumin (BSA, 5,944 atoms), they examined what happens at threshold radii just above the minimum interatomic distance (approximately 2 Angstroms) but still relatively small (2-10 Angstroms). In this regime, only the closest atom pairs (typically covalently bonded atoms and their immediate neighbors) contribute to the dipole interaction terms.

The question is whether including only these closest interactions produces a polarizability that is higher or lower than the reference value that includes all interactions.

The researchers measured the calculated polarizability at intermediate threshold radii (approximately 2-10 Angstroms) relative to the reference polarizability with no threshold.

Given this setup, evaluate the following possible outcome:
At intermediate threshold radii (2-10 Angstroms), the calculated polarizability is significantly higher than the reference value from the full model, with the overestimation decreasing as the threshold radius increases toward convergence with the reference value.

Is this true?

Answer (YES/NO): NO